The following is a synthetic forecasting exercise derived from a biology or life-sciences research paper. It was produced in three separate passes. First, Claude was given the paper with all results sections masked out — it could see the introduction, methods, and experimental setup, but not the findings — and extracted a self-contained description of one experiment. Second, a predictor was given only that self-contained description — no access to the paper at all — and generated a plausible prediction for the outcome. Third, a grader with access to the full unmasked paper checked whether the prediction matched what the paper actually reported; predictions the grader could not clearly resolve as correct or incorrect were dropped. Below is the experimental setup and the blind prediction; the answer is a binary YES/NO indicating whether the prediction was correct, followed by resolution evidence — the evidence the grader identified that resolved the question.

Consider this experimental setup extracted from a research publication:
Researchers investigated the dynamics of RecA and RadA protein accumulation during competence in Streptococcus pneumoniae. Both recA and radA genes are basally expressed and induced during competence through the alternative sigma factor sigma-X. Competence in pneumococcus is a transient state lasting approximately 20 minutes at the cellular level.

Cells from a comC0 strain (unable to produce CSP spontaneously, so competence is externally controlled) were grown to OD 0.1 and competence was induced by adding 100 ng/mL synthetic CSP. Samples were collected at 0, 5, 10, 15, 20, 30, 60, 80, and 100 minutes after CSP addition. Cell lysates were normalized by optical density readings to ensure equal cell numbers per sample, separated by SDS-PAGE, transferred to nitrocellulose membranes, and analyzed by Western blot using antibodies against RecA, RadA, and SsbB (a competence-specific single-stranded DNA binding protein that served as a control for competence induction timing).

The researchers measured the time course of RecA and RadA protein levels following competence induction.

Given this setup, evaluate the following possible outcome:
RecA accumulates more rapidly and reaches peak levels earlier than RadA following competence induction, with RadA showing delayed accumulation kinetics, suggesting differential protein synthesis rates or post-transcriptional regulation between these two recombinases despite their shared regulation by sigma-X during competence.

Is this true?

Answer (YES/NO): NO